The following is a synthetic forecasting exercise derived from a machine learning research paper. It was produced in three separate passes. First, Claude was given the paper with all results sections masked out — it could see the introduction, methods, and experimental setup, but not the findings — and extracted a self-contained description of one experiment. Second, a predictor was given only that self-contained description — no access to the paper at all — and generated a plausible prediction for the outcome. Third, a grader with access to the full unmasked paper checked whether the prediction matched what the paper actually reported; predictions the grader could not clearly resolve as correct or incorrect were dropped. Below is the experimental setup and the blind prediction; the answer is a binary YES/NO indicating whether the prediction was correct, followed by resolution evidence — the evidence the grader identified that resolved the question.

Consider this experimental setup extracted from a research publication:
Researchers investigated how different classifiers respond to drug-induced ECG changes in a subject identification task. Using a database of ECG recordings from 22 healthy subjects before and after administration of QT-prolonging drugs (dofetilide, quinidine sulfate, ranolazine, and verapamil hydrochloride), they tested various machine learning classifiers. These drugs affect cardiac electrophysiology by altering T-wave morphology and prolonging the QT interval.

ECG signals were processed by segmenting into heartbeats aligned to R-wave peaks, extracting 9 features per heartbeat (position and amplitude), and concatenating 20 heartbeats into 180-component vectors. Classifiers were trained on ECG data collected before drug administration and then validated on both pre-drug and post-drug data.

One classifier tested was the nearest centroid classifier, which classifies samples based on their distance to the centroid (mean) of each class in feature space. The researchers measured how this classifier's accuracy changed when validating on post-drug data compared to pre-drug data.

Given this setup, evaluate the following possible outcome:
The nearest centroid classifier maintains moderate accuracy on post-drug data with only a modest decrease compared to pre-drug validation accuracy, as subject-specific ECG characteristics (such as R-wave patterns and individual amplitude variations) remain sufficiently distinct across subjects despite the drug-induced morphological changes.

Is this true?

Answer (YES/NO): NO